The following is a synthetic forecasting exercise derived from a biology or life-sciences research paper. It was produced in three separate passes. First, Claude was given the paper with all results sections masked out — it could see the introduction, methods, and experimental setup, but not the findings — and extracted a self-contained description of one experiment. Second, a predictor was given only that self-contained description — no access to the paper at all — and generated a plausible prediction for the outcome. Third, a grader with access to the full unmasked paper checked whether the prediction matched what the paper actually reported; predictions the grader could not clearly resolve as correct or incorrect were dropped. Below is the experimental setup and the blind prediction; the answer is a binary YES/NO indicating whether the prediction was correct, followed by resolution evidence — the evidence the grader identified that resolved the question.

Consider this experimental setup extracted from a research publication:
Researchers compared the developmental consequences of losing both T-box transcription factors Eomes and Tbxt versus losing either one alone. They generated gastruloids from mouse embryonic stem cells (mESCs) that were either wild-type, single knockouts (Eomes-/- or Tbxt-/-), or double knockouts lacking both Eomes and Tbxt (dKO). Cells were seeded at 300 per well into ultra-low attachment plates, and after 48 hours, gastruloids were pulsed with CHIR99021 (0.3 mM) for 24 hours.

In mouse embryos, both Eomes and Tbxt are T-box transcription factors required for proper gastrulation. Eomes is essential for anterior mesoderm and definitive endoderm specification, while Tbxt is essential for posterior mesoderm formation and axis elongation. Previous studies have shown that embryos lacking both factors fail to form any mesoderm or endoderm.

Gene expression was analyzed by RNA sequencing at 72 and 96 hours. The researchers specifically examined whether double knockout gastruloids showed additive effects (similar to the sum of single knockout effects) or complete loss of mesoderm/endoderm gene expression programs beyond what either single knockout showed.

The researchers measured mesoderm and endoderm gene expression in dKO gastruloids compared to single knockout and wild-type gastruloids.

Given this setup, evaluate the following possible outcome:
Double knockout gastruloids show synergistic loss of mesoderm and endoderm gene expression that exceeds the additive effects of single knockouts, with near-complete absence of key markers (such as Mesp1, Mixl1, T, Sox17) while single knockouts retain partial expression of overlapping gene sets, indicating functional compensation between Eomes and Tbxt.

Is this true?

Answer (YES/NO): YES